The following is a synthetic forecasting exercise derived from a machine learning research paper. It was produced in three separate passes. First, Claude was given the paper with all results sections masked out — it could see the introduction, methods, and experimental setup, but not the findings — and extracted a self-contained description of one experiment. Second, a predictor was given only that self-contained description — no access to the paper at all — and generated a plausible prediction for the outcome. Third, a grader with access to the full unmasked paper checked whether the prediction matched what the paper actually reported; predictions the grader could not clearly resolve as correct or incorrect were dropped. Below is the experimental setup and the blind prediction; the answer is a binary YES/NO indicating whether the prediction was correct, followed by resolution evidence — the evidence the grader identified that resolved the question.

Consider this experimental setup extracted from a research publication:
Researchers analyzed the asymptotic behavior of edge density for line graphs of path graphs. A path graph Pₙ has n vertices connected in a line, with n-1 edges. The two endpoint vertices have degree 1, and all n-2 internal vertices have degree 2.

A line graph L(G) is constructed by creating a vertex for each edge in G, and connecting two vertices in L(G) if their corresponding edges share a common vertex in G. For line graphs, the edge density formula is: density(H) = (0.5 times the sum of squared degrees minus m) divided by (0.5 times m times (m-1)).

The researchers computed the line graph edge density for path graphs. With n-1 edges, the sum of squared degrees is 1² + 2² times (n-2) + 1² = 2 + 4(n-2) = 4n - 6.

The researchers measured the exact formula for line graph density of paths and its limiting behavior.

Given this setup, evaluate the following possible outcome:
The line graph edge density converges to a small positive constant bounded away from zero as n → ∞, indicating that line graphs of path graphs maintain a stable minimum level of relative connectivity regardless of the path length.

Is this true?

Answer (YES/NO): NO